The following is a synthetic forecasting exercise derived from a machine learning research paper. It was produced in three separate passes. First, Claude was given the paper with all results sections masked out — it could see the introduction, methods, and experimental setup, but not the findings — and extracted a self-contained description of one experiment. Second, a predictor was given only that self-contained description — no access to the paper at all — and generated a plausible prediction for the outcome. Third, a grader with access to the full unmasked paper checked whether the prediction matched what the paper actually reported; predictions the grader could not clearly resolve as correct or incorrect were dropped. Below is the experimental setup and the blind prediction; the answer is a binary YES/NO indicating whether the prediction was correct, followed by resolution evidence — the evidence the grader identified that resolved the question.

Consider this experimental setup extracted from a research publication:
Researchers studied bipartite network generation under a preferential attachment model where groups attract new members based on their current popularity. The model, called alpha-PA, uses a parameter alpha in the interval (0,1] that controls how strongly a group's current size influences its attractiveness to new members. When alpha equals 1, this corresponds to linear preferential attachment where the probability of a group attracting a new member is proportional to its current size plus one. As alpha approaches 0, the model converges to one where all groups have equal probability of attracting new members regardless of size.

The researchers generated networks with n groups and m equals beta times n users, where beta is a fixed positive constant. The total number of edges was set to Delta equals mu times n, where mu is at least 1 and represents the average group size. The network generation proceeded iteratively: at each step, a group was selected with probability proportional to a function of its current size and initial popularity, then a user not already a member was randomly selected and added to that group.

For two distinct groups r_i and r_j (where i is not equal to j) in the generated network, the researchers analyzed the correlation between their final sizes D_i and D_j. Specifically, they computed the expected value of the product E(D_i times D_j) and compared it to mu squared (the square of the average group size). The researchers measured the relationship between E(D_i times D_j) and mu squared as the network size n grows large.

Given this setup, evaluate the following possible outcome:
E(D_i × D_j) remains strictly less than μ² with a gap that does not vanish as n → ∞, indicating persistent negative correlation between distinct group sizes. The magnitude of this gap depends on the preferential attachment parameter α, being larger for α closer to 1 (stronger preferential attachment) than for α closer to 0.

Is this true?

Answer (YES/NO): NO